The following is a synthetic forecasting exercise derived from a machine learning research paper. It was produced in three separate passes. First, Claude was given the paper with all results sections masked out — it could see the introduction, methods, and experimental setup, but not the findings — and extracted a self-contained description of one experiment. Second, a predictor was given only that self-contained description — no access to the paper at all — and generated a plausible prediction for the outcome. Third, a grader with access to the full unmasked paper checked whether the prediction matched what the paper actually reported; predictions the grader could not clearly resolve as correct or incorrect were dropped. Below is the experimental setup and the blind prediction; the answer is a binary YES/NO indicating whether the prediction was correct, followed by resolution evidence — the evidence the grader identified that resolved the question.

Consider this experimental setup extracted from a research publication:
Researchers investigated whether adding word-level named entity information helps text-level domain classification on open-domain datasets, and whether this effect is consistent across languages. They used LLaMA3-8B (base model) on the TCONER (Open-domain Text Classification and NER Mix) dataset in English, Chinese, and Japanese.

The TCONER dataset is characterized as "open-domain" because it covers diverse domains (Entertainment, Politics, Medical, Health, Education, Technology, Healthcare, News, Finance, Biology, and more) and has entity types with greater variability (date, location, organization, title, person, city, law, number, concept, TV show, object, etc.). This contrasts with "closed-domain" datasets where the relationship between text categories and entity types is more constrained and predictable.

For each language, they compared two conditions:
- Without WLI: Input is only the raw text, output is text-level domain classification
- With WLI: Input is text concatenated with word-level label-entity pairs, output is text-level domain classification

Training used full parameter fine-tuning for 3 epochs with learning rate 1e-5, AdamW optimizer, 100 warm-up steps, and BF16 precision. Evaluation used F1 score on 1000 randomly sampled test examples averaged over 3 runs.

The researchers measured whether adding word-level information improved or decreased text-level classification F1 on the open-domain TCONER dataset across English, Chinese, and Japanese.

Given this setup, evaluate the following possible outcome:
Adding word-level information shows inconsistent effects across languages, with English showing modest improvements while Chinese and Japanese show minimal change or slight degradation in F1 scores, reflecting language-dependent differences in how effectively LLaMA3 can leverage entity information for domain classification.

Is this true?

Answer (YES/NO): NO